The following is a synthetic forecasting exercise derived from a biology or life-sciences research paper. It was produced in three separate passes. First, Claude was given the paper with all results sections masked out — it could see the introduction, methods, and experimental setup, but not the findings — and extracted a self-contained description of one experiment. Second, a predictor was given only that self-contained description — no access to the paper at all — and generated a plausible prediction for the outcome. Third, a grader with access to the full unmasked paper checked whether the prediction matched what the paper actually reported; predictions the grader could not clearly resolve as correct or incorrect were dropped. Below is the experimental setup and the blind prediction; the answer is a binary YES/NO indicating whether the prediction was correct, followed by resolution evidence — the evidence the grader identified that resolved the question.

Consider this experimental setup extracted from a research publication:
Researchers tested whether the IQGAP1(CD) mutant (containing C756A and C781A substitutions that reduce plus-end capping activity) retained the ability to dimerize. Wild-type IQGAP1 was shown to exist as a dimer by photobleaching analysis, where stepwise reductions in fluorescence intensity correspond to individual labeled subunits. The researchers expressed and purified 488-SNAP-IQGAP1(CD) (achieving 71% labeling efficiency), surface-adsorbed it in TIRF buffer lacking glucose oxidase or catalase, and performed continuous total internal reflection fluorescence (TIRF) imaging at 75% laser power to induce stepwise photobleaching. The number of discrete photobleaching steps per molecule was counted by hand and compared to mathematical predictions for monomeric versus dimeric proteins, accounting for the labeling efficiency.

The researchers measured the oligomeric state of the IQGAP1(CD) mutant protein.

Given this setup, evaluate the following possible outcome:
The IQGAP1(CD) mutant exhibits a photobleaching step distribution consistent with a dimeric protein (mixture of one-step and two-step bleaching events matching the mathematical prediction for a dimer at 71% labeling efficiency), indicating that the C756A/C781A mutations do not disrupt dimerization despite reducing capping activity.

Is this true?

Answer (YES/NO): YES